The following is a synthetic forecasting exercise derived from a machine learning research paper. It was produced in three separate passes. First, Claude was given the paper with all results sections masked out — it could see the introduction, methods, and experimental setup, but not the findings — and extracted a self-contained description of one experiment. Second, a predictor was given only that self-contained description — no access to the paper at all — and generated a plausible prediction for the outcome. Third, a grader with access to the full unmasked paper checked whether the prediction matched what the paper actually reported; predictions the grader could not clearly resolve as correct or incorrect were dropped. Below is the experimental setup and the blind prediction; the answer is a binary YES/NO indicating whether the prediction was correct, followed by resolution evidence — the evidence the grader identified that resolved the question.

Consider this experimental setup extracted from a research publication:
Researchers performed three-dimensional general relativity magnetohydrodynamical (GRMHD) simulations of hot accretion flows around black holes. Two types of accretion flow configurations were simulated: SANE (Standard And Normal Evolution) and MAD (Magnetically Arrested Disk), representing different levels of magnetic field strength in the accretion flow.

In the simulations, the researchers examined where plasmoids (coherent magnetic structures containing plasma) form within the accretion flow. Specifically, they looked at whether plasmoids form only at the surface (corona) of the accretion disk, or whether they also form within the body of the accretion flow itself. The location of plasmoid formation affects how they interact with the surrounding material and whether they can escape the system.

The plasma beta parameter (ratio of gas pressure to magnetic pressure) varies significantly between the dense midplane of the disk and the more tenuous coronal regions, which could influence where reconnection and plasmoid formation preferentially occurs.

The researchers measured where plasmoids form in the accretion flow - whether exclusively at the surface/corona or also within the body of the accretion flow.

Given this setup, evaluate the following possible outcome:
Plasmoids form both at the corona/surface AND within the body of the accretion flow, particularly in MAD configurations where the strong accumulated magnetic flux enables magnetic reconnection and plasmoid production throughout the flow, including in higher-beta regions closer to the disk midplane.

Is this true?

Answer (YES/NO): NO